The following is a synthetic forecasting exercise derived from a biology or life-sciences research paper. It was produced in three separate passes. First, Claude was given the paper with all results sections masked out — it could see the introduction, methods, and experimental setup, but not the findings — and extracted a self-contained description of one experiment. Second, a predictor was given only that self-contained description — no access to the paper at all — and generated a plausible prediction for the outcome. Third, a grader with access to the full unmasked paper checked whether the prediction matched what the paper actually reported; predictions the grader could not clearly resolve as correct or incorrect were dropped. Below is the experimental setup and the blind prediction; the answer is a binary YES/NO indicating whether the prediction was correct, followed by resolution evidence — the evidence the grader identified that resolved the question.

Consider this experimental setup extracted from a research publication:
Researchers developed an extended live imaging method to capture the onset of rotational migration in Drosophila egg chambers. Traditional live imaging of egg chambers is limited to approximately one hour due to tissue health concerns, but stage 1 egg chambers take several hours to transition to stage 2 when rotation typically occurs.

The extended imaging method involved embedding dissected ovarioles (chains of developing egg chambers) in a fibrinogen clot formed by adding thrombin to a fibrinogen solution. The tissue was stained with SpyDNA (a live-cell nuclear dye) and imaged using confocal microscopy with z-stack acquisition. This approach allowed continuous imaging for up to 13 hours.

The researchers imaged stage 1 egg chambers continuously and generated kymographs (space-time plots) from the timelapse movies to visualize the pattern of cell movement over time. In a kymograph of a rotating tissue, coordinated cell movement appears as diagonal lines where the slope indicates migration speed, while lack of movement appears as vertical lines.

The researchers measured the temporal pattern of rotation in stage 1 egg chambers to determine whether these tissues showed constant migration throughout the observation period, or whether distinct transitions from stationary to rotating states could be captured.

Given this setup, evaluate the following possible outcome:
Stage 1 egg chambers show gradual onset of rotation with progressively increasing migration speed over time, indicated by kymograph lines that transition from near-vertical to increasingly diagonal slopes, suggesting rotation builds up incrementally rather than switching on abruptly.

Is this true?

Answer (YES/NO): NO